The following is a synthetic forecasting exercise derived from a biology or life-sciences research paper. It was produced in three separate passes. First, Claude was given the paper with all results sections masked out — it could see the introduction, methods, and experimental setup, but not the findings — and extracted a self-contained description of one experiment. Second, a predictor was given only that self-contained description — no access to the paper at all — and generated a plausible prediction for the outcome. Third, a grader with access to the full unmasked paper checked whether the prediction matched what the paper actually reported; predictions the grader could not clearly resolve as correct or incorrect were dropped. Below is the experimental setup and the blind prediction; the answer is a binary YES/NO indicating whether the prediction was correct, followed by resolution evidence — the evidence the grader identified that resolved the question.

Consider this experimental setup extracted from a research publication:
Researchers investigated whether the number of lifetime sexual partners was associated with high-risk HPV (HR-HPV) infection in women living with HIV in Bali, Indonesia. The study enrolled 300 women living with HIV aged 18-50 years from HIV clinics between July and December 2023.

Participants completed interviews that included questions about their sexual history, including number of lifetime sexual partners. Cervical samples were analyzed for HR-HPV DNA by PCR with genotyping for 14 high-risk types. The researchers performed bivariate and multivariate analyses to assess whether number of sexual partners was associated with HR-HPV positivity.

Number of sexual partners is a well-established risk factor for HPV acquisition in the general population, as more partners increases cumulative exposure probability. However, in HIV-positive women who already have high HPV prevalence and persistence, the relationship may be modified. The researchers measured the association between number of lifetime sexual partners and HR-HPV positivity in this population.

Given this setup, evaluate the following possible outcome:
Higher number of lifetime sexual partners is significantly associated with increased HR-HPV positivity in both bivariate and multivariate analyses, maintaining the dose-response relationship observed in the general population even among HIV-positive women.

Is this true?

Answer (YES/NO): NO